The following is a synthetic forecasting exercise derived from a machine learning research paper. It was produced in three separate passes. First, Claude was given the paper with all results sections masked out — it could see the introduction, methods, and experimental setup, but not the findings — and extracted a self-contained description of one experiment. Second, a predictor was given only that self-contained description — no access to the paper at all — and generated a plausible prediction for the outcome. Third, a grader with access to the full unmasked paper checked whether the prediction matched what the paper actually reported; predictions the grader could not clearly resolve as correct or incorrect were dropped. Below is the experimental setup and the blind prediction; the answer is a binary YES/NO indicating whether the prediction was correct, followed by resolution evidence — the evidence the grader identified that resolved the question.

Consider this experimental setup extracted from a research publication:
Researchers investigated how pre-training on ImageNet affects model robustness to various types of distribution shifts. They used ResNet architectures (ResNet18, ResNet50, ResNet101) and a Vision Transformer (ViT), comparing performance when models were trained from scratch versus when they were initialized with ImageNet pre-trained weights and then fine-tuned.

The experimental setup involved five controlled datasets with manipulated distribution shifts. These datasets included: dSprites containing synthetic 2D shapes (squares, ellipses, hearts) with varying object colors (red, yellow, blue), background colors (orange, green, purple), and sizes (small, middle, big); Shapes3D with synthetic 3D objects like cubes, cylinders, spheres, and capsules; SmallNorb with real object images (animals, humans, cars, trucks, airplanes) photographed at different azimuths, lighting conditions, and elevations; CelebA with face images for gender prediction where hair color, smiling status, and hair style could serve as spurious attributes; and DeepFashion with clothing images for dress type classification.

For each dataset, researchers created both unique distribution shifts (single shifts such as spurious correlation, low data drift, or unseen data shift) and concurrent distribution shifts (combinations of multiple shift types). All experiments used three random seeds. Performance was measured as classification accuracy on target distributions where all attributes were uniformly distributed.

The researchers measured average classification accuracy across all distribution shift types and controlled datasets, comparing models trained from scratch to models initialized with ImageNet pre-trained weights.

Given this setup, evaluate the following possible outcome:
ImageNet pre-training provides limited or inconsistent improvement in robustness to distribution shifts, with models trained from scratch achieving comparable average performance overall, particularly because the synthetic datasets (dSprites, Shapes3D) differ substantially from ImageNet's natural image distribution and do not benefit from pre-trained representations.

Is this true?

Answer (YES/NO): NO